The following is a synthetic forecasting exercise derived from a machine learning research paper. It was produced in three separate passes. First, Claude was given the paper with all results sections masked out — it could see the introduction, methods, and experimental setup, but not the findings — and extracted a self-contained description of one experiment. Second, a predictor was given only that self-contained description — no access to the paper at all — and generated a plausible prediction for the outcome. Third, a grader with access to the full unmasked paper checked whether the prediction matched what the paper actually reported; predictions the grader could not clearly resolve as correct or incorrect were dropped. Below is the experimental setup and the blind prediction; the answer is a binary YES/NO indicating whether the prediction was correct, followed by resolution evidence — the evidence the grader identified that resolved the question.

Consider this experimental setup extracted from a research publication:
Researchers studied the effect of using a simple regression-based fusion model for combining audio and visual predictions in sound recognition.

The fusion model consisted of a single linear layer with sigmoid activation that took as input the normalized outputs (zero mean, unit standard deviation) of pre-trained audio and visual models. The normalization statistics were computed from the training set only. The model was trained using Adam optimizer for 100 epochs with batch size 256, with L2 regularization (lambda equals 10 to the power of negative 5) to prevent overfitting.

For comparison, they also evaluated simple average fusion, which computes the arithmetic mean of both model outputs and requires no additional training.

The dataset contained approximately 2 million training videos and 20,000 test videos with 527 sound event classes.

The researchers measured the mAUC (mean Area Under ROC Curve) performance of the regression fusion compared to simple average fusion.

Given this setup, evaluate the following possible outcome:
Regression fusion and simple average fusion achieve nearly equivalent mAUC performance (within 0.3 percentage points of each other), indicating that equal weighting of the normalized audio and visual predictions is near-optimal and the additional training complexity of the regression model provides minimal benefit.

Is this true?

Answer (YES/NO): NO